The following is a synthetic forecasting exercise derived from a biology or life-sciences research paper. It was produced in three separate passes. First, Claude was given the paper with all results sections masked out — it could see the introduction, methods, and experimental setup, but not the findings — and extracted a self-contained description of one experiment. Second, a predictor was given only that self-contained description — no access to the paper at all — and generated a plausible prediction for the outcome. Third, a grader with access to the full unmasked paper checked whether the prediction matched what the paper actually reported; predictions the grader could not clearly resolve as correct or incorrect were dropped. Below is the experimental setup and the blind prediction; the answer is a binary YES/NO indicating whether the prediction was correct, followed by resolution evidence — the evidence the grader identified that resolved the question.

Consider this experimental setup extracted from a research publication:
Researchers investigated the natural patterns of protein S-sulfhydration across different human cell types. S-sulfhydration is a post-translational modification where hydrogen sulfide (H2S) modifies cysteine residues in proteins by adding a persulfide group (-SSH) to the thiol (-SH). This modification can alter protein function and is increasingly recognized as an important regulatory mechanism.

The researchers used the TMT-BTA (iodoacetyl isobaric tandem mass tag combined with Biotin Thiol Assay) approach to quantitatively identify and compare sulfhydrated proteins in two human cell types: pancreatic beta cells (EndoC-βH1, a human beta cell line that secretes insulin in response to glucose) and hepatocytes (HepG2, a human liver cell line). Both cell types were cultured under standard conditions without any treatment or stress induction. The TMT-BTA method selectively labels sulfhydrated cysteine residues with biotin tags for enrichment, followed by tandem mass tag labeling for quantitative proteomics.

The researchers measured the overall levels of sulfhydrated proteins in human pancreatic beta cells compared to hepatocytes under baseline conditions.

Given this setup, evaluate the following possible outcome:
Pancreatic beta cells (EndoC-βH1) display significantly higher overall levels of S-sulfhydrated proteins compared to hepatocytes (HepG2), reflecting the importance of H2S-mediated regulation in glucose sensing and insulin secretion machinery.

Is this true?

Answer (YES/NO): NO